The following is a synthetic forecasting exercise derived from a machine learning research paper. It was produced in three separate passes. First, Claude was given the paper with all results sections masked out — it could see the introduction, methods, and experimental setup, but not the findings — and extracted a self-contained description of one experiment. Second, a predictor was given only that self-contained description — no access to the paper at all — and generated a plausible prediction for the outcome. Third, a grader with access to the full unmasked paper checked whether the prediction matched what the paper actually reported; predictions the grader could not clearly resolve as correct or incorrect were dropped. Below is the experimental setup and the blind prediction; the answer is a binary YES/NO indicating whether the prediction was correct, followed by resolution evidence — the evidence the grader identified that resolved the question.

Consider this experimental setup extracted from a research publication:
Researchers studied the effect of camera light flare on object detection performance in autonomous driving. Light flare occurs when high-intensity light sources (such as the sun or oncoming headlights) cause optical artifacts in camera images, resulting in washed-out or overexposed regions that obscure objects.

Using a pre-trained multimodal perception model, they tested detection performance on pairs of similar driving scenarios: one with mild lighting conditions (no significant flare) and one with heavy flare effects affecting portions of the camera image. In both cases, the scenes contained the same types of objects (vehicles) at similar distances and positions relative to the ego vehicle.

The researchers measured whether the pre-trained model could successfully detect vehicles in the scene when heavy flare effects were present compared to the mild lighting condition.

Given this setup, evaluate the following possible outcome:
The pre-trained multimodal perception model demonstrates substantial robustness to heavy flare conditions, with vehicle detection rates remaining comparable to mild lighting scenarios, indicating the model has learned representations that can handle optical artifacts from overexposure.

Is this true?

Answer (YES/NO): NO